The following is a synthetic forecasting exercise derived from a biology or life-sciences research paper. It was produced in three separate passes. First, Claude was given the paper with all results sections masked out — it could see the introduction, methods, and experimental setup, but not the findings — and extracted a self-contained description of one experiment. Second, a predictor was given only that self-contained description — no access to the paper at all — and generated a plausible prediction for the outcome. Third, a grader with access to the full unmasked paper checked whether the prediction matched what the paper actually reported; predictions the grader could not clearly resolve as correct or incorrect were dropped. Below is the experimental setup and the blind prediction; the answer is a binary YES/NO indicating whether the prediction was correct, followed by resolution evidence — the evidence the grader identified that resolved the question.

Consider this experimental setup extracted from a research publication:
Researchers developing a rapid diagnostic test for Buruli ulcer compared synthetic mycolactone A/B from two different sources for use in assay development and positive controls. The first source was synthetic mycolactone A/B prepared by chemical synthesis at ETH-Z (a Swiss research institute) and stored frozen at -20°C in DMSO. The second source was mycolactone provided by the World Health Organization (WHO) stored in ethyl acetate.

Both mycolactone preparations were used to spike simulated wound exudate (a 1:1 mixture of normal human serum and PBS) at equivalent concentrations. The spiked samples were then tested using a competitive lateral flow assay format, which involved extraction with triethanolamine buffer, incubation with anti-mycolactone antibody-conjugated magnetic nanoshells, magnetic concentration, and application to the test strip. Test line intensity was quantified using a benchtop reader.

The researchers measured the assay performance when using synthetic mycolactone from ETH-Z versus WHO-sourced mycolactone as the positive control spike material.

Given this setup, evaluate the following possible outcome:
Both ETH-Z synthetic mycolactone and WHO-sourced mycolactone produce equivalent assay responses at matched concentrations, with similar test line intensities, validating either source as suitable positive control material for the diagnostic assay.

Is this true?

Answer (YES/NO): NO